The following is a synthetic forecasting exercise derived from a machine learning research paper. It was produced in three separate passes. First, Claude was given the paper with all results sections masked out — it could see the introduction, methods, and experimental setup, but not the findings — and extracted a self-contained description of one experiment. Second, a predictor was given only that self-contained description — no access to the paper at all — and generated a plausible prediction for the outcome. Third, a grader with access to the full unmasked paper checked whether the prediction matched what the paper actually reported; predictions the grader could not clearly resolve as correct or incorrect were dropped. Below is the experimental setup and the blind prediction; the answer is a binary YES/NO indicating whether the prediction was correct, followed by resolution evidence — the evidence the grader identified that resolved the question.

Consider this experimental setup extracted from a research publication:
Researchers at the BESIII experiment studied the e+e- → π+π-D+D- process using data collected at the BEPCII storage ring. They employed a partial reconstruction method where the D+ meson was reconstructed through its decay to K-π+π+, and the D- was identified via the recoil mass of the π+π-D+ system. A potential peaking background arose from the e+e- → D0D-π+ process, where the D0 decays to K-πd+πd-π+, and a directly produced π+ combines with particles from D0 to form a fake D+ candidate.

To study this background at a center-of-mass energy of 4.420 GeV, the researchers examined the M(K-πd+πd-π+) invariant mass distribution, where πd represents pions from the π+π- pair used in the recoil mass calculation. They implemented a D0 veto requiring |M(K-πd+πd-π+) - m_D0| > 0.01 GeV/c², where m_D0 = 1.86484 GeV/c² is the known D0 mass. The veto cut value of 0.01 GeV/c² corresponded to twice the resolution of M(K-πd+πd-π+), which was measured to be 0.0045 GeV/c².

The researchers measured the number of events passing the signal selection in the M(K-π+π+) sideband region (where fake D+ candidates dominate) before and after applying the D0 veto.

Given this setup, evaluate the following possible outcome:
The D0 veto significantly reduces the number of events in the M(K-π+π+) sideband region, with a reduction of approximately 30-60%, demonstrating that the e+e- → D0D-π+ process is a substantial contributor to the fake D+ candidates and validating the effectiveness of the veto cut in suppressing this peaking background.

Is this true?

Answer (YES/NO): NO